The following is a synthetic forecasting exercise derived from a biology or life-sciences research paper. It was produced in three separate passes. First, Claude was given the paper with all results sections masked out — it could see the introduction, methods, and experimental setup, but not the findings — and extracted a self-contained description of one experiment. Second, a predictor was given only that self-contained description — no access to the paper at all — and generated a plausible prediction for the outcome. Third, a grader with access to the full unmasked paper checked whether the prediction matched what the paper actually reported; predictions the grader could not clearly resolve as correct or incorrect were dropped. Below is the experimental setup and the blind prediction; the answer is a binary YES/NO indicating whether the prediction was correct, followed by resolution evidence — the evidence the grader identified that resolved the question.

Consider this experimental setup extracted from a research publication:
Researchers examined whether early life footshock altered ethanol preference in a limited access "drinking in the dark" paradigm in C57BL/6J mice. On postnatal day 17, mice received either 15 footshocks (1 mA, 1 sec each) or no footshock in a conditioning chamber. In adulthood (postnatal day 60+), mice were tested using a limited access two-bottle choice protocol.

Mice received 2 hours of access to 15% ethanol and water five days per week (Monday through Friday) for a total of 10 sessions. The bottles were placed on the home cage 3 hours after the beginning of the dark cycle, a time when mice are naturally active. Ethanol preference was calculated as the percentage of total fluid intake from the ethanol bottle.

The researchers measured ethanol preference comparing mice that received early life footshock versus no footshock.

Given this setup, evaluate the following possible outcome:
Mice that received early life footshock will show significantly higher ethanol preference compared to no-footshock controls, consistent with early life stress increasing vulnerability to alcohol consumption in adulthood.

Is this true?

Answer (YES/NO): NO